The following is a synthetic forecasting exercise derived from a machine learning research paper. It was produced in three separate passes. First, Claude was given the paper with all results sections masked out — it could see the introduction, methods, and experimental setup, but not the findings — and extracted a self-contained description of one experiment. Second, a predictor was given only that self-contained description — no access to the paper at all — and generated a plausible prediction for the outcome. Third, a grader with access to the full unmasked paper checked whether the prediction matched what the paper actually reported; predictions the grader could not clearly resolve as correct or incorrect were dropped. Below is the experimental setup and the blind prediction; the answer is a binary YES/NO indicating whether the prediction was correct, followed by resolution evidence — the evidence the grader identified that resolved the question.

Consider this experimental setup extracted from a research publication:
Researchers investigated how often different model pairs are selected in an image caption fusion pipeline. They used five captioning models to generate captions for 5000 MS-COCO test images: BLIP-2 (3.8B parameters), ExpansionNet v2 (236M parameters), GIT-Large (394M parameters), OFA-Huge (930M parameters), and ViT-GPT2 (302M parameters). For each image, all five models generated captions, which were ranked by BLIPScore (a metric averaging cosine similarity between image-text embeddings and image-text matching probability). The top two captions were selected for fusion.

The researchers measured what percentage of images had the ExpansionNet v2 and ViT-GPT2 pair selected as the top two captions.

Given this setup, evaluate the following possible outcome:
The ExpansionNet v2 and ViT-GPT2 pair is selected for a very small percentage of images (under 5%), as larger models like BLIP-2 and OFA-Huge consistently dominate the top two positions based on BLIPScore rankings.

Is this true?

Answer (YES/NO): YES